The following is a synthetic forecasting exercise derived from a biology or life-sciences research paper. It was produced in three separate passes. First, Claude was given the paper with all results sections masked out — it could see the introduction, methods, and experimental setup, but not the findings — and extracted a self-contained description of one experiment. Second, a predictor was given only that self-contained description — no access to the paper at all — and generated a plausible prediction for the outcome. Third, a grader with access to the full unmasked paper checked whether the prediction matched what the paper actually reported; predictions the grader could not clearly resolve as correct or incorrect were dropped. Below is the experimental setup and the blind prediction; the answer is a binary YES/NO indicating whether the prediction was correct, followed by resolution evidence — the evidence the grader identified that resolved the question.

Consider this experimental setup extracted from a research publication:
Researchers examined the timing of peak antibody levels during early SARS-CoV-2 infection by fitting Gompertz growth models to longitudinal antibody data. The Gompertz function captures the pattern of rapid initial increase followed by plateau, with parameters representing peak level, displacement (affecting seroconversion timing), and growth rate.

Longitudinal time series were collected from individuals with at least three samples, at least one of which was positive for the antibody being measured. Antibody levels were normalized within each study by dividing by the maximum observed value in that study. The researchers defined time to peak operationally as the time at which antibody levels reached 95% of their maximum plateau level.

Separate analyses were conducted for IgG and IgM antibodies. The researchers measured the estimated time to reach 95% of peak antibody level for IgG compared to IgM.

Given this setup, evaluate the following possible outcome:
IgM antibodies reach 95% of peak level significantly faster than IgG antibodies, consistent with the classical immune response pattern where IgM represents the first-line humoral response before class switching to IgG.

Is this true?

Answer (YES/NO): NO